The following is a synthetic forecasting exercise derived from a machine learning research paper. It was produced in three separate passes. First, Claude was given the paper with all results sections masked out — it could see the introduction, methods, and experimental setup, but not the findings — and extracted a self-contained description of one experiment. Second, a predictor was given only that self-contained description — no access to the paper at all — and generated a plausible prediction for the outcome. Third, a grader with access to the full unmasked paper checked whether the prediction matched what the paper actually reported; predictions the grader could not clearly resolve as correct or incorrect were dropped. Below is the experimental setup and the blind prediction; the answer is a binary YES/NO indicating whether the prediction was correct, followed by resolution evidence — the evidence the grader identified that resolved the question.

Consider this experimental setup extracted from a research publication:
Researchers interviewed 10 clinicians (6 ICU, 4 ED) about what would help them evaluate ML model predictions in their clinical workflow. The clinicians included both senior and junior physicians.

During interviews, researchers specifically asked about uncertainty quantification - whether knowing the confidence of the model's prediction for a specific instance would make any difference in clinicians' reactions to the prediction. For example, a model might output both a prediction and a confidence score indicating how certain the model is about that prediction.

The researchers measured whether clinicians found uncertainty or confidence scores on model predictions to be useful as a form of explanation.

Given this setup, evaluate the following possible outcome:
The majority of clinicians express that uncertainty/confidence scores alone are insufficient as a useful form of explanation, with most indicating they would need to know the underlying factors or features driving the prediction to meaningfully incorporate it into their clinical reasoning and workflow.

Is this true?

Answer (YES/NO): NO